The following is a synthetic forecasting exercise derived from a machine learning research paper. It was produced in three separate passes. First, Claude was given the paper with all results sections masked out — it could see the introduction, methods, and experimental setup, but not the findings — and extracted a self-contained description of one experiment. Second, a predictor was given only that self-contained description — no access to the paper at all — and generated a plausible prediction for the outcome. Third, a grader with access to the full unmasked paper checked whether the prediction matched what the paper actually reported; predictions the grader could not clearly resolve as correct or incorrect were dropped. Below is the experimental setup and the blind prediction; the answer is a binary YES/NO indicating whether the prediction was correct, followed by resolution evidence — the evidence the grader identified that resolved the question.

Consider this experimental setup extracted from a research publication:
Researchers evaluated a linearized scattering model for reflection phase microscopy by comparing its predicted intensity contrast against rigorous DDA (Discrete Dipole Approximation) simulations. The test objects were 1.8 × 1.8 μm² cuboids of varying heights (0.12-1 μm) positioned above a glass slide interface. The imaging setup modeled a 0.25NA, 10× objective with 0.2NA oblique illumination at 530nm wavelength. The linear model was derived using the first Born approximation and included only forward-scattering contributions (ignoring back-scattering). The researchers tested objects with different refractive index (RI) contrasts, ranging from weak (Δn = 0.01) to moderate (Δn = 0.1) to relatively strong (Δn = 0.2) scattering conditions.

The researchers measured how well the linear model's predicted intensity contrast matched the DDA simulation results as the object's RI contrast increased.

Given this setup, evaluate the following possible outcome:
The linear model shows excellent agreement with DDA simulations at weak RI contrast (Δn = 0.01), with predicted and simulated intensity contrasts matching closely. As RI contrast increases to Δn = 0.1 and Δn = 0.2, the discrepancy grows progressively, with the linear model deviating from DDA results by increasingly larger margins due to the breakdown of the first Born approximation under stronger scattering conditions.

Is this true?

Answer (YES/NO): YES